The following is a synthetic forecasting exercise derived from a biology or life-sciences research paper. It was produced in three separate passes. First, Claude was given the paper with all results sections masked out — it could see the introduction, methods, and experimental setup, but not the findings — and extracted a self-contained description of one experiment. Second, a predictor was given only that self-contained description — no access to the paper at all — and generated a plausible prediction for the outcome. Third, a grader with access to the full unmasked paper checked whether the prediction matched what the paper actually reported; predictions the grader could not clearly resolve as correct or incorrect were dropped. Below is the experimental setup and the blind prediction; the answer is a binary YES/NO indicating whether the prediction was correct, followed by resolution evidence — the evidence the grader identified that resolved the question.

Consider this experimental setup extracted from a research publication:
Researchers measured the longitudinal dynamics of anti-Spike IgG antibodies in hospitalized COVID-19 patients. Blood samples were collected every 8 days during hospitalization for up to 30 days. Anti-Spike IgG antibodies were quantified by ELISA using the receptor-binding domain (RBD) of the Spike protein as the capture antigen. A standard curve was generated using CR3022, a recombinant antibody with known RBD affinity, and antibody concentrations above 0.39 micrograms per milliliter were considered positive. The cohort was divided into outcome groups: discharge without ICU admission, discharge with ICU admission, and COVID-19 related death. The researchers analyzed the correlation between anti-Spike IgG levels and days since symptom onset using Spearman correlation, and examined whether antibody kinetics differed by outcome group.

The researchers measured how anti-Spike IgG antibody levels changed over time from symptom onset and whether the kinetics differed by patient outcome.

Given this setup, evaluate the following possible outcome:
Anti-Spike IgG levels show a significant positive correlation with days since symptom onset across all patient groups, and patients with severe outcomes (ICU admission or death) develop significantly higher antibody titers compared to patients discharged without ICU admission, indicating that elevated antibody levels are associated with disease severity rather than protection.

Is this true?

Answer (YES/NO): NO